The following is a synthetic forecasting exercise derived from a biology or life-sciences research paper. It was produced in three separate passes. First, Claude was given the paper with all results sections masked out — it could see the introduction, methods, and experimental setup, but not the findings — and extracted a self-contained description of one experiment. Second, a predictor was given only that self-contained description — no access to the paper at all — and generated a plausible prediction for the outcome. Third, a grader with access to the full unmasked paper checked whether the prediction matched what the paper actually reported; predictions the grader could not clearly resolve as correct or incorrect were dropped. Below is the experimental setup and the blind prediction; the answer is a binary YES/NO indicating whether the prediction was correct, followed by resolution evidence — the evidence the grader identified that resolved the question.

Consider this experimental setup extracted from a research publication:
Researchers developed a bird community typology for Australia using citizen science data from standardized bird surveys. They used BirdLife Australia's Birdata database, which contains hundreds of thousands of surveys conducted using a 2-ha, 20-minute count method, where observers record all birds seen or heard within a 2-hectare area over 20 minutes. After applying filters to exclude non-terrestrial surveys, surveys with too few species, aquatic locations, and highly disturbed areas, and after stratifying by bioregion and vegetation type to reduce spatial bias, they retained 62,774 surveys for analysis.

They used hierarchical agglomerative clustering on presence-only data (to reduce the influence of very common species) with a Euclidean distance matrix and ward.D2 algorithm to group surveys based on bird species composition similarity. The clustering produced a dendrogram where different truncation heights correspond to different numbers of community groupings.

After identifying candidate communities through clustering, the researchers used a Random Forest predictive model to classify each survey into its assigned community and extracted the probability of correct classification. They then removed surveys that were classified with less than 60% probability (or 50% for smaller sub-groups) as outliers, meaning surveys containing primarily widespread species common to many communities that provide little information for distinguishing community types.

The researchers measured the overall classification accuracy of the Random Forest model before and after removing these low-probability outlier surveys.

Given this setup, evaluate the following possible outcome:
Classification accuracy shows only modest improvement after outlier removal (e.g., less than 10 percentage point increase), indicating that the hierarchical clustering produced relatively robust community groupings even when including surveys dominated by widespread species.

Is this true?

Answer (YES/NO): NO